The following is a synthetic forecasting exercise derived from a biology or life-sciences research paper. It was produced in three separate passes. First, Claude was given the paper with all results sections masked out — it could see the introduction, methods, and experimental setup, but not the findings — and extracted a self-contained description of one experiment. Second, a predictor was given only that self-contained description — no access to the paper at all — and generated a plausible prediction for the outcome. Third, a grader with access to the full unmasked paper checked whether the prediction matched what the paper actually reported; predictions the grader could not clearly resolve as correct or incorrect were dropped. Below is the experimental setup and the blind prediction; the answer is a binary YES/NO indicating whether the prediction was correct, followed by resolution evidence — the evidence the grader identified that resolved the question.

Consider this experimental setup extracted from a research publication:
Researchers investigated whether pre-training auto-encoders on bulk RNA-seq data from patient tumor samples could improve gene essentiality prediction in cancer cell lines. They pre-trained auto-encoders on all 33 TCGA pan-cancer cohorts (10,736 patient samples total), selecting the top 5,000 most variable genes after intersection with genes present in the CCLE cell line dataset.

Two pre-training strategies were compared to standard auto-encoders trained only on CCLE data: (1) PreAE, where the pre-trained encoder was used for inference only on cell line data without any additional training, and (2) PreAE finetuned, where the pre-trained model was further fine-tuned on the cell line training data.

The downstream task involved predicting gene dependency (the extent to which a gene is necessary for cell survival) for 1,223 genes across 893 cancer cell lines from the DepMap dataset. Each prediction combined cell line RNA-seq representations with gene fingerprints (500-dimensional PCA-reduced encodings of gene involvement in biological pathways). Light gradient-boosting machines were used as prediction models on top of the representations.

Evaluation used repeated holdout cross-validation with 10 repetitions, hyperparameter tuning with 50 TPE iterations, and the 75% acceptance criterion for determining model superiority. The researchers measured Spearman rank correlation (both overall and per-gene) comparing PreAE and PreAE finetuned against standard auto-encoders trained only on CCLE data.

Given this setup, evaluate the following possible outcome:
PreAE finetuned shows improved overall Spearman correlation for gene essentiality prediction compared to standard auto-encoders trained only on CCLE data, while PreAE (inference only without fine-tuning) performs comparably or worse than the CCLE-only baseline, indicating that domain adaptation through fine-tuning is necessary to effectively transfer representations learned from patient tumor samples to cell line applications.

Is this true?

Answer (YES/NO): NO